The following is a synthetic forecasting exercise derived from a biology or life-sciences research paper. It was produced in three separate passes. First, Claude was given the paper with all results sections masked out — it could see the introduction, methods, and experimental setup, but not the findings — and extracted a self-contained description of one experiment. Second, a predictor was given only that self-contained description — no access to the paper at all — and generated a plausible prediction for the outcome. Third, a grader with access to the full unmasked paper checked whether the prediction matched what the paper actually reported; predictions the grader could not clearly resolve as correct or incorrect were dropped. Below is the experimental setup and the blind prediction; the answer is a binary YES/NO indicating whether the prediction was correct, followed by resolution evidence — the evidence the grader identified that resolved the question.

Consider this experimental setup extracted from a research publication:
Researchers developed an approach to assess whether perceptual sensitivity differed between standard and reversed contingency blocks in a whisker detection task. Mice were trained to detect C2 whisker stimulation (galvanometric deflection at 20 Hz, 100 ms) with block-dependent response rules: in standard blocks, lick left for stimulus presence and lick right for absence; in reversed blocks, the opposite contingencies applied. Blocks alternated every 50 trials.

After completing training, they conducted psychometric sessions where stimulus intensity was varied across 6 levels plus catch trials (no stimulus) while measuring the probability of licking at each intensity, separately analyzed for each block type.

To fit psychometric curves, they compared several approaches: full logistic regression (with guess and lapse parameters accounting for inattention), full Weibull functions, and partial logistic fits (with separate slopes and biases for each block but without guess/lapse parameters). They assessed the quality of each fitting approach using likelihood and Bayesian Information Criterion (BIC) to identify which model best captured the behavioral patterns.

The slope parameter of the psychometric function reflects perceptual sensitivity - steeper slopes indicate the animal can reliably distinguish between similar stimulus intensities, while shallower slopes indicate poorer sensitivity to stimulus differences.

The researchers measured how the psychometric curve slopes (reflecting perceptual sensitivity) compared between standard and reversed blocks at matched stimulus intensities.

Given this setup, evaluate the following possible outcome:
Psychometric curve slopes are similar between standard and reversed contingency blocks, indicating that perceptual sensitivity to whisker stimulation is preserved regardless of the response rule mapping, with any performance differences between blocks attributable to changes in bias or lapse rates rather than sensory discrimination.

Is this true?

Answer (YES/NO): NO